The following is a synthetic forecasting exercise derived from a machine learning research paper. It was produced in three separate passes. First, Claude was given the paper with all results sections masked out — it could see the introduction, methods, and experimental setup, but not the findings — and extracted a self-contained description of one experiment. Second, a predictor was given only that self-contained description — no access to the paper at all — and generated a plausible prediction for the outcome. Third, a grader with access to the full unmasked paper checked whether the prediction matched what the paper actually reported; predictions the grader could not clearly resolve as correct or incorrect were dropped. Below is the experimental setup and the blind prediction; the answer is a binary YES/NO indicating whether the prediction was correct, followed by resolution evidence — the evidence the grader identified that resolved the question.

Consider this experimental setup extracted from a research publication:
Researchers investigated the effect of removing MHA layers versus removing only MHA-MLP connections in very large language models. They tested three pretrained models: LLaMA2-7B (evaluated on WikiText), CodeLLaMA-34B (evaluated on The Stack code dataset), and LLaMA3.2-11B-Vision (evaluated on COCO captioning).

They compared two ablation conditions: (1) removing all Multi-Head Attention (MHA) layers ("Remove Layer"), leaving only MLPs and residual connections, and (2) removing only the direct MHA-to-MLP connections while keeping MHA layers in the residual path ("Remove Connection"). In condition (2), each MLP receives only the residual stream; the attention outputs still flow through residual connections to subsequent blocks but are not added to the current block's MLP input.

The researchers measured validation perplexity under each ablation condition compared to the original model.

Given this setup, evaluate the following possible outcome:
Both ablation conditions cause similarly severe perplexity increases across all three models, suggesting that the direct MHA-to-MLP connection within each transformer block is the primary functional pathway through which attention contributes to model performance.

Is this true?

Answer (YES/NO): NO